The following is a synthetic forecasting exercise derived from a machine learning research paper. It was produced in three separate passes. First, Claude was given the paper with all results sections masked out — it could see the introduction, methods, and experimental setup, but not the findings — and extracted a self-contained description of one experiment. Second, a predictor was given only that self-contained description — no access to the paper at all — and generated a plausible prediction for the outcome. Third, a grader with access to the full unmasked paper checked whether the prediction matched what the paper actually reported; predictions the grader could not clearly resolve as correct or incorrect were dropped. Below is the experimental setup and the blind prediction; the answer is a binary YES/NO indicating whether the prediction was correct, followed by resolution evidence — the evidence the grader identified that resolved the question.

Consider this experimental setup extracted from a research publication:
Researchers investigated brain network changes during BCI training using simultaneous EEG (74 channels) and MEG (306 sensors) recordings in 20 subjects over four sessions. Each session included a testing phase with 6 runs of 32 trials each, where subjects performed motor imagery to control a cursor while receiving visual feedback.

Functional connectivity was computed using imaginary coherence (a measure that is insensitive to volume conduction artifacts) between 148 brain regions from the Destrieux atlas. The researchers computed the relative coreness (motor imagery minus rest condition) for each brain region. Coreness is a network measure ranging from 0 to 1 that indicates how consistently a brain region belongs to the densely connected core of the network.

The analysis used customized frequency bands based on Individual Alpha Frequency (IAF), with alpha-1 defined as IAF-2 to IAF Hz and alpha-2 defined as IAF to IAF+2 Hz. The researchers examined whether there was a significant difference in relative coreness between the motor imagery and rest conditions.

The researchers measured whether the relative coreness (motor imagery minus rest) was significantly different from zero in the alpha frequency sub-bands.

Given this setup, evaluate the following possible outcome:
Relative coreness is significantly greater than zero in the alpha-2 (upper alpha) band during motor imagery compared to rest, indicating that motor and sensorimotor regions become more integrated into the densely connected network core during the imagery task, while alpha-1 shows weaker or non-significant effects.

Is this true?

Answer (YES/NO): NO